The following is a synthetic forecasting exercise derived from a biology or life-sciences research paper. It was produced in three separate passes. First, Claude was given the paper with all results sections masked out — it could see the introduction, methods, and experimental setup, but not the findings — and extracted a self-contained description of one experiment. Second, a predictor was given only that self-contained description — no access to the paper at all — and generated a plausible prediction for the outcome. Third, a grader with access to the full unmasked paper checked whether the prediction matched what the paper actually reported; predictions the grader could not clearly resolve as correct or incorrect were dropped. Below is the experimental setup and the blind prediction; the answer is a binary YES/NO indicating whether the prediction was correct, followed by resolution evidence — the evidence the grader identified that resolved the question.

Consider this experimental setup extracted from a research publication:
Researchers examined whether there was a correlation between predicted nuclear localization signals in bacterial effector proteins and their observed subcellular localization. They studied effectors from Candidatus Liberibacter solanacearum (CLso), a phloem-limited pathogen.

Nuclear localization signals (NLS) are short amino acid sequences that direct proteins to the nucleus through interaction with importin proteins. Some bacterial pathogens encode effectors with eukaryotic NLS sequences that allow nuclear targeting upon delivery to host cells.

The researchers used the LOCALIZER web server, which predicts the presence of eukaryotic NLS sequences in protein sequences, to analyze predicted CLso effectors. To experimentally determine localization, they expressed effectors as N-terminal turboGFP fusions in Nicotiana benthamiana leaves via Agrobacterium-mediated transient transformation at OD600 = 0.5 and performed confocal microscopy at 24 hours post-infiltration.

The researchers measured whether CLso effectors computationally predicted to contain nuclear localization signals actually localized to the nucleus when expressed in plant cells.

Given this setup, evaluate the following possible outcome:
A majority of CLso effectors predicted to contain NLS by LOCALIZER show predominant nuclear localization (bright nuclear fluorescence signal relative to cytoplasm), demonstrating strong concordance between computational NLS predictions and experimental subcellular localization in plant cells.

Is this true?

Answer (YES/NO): NO